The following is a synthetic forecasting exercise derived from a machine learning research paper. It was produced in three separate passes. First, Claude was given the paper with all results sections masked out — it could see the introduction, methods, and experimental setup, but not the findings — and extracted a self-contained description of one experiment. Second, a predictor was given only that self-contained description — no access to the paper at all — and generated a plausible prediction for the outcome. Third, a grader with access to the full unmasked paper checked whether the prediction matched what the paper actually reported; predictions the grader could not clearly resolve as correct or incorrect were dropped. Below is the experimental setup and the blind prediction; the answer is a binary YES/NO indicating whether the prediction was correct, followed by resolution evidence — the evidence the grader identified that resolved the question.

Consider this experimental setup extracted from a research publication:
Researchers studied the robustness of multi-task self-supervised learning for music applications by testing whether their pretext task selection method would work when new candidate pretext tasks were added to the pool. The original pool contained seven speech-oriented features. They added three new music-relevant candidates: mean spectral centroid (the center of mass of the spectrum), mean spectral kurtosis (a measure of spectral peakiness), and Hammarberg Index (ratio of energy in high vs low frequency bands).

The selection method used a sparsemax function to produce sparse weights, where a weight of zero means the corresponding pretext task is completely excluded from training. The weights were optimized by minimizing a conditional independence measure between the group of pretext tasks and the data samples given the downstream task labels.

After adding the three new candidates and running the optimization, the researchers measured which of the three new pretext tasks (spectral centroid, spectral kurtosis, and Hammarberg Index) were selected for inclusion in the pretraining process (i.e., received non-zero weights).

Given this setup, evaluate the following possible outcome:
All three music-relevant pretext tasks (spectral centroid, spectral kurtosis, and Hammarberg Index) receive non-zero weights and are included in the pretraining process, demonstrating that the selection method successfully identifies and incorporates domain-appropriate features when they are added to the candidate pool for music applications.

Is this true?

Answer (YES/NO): NO